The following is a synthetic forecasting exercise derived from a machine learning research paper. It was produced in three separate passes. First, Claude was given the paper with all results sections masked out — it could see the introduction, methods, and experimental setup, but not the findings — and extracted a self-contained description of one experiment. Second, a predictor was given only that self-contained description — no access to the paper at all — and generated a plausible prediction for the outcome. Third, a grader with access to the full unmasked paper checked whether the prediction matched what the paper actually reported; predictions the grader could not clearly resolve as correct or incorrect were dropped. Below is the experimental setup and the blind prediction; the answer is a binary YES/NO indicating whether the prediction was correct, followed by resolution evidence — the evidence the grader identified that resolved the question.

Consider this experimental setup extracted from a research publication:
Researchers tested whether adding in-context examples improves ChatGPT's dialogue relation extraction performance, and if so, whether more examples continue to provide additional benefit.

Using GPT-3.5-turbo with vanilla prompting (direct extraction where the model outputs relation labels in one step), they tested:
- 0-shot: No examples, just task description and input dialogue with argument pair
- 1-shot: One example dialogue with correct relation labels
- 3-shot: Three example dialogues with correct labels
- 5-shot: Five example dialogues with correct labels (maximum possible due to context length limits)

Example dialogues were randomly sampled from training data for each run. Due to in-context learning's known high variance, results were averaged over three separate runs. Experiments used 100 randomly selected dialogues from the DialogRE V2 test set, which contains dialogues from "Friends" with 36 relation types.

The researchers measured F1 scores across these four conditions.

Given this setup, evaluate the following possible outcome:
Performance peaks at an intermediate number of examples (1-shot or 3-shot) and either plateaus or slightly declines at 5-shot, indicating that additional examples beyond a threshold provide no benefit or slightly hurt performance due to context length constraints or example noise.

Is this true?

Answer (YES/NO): NO